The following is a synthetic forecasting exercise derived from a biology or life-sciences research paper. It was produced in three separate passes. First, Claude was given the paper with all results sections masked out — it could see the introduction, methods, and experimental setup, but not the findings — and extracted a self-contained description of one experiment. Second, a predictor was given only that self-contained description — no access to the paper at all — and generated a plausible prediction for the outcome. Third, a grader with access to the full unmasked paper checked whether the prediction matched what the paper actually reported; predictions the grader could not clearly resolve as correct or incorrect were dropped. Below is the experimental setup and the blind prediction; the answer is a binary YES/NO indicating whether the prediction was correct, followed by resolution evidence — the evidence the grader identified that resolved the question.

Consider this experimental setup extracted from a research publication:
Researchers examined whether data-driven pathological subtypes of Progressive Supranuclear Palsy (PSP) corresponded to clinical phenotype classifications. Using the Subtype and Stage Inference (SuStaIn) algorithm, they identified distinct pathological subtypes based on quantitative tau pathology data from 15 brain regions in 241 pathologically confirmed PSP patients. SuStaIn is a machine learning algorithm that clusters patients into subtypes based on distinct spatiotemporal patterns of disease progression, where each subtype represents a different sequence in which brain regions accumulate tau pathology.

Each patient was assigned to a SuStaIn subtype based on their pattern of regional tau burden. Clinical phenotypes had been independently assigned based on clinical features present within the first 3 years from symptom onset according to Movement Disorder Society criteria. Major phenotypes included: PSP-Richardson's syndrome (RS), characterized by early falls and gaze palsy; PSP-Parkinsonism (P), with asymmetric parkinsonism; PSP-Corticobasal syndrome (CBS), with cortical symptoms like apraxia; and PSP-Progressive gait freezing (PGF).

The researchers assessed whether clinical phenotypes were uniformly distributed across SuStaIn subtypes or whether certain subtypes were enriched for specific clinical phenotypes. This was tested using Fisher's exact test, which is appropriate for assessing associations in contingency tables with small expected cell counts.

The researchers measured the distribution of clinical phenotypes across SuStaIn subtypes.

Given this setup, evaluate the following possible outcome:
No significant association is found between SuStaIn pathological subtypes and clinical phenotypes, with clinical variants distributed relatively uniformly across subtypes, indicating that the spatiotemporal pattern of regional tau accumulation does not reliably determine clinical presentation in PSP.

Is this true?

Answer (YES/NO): NO